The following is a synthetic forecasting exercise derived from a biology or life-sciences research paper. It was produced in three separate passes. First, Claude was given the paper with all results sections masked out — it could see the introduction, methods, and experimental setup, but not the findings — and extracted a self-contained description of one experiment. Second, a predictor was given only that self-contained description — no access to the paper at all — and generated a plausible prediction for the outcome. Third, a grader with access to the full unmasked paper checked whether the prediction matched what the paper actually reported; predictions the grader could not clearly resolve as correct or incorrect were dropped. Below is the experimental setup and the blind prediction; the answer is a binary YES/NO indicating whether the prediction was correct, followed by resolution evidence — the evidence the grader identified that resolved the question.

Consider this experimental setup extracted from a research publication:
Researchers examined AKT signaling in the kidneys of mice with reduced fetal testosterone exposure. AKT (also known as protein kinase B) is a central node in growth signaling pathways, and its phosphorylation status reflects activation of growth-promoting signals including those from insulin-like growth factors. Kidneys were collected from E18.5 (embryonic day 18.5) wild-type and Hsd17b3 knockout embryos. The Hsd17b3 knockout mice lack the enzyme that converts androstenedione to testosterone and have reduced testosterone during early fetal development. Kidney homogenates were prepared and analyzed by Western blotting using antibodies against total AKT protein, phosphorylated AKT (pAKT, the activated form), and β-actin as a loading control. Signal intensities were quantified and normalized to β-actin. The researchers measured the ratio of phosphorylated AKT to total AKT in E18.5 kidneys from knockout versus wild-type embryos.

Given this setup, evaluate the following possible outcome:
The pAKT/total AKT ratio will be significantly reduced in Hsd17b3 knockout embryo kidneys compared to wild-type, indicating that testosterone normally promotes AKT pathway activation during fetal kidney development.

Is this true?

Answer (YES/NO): NO